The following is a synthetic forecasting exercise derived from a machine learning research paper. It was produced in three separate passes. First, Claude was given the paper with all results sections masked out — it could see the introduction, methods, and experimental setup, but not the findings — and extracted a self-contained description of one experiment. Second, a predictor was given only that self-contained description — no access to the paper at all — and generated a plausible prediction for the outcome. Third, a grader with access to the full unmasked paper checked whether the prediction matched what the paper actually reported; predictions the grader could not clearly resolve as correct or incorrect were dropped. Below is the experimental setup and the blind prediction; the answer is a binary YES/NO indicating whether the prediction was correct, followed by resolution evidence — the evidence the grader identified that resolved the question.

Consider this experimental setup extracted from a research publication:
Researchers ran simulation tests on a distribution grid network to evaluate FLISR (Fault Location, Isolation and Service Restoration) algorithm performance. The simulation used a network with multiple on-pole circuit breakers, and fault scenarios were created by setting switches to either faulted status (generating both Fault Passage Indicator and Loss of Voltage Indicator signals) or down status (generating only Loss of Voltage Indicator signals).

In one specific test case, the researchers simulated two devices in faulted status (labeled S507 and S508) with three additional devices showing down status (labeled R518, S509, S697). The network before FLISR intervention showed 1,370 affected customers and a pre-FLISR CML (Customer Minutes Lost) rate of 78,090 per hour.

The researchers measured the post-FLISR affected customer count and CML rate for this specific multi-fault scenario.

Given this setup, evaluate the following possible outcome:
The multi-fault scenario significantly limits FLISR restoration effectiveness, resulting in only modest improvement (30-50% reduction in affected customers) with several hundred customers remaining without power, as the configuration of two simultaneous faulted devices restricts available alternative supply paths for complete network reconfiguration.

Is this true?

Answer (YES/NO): NO